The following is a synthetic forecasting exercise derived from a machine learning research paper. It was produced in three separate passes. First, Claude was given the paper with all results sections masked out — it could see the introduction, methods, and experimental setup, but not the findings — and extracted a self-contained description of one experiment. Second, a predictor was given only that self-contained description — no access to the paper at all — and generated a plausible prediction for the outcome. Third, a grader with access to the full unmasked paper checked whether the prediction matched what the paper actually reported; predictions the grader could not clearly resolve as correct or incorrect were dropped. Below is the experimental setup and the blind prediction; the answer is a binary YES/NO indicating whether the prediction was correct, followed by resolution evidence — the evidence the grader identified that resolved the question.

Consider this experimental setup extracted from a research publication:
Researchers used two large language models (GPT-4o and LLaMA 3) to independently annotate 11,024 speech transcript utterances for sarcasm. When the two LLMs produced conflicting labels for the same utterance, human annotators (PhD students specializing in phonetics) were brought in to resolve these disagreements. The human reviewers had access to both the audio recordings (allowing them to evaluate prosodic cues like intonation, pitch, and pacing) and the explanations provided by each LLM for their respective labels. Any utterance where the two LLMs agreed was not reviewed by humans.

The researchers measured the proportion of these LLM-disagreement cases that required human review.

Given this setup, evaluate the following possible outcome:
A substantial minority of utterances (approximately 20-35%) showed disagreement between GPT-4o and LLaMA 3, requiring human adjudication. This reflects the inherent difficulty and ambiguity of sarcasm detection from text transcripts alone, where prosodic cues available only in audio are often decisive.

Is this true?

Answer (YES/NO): YES